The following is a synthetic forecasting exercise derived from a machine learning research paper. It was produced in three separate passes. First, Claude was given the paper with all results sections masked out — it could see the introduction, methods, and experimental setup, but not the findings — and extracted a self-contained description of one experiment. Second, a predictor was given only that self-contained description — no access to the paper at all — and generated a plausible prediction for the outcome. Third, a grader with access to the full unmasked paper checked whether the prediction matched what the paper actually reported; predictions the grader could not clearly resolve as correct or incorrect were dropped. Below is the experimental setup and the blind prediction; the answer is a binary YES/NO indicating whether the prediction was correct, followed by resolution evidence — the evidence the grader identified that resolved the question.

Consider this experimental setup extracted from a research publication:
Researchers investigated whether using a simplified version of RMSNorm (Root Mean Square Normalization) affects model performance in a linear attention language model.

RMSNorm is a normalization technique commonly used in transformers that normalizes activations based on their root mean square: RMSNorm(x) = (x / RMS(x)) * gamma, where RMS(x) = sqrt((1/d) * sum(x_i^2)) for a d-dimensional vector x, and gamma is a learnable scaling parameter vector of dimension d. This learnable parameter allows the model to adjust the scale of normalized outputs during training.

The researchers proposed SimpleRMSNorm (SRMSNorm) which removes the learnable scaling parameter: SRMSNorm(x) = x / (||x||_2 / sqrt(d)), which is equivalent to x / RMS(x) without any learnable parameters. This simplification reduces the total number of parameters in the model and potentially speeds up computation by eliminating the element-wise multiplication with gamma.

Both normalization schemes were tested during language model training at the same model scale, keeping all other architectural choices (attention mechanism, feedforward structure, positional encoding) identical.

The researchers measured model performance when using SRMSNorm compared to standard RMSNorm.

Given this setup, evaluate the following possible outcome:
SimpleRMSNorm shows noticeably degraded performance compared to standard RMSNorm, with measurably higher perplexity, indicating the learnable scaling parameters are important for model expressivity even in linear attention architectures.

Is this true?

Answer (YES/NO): NO